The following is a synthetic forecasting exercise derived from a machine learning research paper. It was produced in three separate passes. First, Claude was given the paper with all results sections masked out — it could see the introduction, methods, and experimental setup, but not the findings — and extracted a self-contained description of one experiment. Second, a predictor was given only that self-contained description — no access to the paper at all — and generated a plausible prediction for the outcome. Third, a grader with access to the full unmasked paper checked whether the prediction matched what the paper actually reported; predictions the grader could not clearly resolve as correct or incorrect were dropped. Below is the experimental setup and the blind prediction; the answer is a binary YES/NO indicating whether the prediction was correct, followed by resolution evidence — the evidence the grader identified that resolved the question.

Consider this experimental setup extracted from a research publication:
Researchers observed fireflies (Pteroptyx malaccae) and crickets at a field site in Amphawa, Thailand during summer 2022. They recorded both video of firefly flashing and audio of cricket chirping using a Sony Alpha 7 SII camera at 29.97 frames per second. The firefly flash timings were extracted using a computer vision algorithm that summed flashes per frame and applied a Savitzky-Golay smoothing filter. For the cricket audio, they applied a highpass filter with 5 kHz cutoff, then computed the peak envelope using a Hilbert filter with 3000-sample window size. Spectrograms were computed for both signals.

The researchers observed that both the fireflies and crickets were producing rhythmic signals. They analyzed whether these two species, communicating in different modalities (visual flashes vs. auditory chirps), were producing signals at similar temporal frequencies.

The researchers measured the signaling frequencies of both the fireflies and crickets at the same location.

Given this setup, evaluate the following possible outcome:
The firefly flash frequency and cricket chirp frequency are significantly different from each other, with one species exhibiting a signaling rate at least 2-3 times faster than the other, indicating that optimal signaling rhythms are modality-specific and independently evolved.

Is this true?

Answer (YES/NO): NO